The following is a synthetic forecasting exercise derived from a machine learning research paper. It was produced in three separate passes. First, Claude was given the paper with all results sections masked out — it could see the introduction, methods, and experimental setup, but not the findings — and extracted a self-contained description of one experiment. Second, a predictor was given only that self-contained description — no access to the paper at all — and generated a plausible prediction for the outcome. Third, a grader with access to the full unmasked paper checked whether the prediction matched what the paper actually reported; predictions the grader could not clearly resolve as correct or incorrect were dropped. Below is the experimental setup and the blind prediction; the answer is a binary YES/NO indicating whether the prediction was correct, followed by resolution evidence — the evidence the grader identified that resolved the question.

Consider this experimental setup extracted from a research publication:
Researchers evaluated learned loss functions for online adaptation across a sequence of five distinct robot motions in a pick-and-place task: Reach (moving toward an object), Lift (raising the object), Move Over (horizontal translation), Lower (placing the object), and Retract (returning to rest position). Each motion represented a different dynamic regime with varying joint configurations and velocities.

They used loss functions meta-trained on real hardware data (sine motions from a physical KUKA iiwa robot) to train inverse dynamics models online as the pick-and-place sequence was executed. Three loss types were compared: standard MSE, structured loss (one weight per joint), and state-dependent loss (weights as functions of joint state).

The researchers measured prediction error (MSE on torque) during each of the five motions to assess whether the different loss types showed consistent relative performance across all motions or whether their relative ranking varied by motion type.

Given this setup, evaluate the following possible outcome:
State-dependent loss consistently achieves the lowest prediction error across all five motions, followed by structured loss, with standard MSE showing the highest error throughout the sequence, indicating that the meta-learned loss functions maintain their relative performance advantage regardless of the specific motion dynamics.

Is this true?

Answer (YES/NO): YES